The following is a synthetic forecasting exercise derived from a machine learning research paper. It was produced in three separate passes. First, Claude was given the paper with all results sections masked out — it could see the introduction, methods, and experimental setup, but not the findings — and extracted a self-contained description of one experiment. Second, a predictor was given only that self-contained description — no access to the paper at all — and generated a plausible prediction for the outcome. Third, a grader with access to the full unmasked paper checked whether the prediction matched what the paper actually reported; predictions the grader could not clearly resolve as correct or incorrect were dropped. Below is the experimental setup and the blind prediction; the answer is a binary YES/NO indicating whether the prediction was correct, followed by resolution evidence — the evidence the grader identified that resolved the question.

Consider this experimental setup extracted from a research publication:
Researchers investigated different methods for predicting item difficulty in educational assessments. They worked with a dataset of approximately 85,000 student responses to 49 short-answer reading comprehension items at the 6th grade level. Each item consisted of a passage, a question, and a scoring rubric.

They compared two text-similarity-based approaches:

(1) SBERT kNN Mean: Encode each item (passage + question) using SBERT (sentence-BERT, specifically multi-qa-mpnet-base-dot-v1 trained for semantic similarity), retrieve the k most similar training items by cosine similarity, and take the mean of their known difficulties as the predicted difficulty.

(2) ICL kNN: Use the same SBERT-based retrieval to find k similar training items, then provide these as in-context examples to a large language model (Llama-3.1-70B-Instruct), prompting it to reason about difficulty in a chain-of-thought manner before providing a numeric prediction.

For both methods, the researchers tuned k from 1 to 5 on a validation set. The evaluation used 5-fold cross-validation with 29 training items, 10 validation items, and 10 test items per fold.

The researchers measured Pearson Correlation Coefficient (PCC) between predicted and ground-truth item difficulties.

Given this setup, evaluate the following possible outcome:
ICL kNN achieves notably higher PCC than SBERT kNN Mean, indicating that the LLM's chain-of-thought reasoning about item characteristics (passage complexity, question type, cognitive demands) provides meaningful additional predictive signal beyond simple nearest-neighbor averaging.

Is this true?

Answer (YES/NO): NO